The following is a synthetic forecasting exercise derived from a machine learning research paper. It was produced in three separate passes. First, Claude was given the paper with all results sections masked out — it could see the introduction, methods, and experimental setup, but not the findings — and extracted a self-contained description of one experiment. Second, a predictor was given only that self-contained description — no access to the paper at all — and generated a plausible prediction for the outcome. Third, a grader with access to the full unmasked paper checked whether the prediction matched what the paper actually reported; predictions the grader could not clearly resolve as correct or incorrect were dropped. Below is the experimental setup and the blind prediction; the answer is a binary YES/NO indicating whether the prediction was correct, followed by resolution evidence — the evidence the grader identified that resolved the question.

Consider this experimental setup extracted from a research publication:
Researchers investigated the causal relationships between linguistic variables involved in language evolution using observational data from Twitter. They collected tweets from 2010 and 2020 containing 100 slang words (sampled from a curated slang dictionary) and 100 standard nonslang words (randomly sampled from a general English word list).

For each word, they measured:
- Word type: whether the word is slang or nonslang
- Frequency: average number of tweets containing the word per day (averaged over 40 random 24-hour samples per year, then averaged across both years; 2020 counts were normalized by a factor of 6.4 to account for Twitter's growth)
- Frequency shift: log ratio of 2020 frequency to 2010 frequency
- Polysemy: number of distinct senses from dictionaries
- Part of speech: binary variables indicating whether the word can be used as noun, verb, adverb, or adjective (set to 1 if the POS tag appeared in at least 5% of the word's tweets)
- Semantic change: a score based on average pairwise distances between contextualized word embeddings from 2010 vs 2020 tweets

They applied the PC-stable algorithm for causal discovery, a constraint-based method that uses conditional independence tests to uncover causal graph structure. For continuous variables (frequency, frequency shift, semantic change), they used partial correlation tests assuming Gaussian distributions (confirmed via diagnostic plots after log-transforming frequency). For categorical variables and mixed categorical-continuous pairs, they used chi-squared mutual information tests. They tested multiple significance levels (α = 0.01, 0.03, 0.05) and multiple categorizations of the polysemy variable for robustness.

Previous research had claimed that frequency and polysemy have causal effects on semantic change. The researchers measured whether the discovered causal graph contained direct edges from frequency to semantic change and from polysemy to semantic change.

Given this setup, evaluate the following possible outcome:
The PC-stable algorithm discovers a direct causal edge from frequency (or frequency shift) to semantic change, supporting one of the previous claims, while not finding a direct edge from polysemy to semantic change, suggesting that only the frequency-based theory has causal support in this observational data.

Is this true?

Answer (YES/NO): NO